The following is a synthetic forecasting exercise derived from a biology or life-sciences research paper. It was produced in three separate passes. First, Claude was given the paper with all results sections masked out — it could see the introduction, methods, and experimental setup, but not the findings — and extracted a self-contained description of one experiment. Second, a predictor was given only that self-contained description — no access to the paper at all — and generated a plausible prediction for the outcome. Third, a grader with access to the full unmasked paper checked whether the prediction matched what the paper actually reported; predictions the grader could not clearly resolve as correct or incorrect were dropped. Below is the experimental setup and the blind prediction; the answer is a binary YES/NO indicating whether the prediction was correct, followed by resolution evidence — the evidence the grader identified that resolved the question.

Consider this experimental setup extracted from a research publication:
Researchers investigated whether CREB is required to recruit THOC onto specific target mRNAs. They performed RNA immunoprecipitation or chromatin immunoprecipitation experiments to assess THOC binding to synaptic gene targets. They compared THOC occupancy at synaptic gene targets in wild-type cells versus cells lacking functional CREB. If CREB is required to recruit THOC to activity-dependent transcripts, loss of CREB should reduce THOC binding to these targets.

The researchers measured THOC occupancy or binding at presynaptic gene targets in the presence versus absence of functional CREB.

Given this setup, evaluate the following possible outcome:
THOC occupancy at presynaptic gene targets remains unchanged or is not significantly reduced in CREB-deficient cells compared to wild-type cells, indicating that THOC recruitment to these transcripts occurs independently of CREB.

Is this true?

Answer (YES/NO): NO